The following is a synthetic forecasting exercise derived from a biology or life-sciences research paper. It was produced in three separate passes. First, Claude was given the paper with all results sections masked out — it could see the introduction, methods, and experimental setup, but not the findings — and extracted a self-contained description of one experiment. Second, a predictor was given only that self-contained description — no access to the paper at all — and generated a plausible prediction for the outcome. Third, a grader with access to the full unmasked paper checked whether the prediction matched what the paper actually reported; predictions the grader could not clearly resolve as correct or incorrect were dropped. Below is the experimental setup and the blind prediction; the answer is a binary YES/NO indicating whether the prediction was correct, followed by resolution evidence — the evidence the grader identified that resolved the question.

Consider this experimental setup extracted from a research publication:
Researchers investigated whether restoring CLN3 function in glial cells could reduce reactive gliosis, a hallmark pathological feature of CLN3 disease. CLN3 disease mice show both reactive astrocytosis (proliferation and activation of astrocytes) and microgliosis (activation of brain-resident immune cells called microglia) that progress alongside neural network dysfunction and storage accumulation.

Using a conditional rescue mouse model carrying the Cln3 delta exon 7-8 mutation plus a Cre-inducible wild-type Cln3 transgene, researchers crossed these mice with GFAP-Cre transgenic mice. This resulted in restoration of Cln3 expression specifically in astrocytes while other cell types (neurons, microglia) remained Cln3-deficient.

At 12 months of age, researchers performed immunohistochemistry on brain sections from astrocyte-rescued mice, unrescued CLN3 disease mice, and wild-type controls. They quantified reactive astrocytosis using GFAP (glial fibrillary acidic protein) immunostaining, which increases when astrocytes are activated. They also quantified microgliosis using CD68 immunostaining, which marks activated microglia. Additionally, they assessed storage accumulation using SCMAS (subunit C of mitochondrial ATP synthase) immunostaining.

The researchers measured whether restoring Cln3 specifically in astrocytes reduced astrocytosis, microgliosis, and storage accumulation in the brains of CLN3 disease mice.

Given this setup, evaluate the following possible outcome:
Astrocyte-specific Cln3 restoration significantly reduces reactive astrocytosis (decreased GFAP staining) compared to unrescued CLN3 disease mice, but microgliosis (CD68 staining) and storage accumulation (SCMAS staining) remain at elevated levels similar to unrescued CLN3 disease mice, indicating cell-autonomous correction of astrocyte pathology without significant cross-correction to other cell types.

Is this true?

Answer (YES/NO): NO